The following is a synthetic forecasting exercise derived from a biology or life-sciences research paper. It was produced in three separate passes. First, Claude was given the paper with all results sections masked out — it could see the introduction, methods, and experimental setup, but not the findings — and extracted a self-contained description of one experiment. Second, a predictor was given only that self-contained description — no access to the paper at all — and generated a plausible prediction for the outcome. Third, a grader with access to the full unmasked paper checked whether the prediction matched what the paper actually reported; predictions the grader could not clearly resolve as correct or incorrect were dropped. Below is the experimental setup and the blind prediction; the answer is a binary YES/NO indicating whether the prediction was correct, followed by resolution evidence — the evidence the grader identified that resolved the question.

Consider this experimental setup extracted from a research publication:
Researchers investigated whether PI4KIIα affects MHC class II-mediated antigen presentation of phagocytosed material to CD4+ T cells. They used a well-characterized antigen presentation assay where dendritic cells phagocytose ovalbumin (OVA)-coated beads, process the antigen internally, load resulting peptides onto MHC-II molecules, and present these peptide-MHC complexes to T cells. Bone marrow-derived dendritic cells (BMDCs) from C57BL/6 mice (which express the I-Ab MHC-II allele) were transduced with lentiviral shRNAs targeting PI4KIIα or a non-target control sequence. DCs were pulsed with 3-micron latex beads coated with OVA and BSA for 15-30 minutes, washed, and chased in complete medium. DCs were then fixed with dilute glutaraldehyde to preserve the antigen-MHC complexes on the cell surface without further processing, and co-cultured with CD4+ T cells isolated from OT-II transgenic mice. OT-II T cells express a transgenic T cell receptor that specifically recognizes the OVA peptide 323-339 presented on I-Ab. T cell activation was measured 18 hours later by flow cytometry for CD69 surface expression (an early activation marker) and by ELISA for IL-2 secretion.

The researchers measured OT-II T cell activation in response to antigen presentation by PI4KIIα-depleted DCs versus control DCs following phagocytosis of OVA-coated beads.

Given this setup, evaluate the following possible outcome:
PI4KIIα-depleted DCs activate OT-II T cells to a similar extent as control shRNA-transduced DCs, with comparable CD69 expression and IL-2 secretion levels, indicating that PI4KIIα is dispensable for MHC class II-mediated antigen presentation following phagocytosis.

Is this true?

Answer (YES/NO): NO